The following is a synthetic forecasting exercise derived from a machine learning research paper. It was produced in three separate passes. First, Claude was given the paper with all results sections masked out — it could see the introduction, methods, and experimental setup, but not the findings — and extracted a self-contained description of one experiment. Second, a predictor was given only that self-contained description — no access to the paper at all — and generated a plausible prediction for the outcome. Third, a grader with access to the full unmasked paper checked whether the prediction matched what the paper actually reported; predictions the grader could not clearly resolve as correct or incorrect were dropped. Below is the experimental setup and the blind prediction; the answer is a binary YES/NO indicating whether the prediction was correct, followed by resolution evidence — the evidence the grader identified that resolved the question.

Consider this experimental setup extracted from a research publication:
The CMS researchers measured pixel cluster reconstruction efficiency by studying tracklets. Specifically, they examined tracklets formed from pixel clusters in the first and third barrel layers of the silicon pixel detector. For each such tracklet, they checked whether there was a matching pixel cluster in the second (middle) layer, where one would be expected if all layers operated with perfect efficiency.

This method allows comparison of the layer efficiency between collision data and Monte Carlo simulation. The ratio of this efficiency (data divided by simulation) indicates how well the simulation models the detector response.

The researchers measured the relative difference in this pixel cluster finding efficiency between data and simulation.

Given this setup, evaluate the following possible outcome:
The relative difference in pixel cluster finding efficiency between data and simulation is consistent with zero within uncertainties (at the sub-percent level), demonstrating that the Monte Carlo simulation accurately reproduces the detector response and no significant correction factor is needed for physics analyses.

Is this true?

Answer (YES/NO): NO